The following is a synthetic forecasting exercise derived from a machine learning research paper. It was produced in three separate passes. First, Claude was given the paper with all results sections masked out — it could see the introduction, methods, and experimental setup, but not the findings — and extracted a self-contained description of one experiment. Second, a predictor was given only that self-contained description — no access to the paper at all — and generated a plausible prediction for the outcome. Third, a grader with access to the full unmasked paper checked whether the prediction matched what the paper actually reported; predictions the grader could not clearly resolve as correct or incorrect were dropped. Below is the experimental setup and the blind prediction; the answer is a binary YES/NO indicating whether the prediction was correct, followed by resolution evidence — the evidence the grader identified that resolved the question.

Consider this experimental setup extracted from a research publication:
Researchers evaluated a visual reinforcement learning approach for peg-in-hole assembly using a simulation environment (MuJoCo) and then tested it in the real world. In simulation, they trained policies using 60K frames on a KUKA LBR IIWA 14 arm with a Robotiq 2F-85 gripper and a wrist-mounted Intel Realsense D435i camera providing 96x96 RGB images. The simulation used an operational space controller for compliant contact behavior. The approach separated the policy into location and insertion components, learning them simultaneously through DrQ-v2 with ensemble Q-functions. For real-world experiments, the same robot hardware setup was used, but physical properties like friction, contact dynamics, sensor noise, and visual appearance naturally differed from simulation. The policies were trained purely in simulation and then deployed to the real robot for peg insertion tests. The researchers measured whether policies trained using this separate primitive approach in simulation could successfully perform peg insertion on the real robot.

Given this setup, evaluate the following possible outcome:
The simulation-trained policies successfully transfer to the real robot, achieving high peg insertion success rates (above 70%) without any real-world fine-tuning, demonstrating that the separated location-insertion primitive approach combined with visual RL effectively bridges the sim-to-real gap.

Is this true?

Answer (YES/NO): NO